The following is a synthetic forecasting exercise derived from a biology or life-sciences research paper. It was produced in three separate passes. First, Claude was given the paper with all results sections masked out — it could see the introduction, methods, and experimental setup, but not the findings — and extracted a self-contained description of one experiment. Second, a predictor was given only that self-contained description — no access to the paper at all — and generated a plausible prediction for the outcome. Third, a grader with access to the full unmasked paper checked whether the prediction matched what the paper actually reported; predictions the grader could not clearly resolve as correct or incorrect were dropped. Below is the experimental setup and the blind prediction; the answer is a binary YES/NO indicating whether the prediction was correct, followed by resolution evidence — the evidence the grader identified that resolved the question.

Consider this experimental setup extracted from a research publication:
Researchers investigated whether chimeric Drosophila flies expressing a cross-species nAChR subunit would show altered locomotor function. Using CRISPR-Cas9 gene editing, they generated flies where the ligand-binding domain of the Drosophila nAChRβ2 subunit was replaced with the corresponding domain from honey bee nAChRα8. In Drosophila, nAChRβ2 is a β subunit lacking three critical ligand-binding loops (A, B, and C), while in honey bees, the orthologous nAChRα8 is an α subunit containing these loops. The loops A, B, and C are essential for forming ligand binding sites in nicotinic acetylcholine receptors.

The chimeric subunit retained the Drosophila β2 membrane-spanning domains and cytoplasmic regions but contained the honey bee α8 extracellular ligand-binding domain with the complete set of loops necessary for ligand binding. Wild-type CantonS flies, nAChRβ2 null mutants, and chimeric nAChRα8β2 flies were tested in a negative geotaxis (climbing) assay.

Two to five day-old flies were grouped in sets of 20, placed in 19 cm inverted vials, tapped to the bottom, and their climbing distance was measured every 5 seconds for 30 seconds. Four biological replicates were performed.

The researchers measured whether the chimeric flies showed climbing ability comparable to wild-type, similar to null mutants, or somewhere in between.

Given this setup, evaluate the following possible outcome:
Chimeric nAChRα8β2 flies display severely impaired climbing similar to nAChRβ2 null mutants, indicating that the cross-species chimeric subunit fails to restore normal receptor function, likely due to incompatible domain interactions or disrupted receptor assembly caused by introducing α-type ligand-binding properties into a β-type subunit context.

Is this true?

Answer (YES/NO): NO